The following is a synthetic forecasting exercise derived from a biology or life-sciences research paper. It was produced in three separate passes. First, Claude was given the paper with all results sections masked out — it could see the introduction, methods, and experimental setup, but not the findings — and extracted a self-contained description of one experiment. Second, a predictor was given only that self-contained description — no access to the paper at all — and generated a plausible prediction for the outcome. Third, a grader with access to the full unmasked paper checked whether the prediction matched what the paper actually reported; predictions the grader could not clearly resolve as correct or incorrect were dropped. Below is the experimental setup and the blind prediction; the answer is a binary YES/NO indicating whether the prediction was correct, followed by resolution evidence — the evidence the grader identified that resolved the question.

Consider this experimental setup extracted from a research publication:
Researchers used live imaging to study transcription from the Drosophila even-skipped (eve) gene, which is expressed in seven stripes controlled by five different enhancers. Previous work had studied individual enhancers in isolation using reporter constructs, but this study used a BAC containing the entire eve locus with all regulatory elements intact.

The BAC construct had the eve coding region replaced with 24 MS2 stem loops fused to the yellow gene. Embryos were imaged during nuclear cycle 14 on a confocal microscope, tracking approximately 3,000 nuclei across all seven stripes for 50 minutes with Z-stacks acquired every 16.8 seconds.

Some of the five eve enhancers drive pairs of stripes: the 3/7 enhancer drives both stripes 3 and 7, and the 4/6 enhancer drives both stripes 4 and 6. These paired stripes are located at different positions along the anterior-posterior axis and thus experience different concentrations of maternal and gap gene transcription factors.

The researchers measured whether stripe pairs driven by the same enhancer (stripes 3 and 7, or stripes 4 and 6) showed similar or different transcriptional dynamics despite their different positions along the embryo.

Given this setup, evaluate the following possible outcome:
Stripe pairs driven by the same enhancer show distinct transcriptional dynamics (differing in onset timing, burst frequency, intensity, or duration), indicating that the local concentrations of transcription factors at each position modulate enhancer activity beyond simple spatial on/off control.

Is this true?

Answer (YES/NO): NO